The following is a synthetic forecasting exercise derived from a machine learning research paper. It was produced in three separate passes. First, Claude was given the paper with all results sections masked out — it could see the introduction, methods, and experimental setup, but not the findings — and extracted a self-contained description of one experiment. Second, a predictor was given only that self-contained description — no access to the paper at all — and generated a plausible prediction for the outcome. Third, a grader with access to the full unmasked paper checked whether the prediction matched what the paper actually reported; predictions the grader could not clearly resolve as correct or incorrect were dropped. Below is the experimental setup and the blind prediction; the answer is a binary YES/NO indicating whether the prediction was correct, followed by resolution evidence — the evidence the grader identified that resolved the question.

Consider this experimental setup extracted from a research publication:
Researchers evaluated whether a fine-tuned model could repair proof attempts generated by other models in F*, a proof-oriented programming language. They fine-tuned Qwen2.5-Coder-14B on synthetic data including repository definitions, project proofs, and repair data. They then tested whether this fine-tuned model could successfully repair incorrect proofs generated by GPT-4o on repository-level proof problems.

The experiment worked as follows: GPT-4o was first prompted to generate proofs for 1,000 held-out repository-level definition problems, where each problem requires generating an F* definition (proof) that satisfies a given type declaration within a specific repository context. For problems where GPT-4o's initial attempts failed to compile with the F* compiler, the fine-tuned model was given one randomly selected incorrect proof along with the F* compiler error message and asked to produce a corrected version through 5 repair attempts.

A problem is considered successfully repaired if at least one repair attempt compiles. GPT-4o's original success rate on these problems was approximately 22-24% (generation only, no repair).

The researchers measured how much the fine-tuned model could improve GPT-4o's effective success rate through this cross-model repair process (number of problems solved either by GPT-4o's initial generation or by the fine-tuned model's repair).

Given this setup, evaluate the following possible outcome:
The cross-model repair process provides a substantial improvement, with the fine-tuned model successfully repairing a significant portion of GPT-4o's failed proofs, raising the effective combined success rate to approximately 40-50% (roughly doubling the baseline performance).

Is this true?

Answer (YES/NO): NO